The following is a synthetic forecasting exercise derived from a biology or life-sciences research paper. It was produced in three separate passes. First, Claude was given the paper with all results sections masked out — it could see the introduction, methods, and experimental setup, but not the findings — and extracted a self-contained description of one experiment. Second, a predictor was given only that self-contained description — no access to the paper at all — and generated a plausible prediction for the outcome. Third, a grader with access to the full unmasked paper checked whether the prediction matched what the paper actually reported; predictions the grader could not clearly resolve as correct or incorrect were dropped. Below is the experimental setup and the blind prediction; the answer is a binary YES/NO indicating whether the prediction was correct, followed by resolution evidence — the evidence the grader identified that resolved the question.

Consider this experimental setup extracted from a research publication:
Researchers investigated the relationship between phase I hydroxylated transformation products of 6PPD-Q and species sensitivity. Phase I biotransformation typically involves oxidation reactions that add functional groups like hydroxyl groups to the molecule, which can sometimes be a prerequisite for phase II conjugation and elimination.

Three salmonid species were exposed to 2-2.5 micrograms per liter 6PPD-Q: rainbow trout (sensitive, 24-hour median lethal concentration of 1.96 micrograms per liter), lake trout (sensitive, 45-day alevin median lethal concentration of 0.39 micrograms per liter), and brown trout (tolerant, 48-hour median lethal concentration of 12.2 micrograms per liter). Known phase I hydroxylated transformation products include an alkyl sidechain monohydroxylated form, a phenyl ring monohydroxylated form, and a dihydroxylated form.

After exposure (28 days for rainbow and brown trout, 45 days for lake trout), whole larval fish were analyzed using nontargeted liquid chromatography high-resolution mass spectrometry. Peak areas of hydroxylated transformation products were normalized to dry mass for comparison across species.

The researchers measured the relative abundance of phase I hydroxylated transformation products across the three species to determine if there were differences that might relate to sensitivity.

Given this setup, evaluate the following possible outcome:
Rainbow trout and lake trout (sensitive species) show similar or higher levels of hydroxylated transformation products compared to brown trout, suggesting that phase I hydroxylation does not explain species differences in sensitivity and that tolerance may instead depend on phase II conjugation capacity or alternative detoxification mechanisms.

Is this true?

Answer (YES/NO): YES